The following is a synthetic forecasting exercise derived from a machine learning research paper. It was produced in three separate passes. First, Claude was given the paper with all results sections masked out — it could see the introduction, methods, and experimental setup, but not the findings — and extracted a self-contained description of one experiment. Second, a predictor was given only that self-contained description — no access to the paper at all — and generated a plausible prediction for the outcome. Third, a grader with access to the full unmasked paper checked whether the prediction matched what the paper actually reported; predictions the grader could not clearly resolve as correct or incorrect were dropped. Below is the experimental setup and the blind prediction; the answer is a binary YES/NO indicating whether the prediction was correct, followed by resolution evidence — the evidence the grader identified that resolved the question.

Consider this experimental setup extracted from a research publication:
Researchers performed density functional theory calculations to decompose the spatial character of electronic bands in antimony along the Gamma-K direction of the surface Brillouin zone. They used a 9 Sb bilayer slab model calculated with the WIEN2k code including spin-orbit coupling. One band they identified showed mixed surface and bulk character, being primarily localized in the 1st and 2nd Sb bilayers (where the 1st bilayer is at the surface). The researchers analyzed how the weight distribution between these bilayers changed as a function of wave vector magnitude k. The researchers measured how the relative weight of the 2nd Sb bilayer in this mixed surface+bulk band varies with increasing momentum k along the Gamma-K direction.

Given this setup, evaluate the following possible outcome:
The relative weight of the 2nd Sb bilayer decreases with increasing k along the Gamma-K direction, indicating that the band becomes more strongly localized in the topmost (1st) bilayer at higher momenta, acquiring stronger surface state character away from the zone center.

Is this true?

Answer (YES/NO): NO